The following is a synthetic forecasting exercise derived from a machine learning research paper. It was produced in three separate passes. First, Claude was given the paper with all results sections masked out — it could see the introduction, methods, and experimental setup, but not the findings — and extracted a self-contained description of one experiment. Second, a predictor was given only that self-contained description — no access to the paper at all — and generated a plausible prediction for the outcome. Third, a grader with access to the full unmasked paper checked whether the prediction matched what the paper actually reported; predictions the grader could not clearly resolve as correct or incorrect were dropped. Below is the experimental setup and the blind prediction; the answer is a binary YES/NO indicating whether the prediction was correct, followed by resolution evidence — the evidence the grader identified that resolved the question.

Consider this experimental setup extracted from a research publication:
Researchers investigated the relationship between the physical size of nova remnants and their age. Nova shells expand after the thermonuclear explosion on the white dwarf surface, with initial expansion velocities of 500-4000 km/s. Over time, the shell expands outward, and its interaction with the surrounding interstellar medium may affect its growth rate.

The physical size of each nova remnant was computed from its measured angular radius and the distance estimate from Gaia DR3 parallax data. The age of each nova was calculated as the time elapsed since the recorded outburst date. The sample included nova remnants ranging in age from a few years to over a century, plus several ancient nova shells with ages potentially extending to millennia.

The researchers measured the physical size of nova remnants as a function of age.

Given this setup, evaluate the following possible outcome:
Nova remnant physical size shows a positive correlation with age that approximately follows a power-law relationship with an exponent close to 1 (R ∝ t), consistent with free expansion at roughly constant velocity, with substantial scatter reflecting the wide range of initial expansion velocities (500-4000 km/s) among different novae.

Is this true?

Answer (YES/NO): YES